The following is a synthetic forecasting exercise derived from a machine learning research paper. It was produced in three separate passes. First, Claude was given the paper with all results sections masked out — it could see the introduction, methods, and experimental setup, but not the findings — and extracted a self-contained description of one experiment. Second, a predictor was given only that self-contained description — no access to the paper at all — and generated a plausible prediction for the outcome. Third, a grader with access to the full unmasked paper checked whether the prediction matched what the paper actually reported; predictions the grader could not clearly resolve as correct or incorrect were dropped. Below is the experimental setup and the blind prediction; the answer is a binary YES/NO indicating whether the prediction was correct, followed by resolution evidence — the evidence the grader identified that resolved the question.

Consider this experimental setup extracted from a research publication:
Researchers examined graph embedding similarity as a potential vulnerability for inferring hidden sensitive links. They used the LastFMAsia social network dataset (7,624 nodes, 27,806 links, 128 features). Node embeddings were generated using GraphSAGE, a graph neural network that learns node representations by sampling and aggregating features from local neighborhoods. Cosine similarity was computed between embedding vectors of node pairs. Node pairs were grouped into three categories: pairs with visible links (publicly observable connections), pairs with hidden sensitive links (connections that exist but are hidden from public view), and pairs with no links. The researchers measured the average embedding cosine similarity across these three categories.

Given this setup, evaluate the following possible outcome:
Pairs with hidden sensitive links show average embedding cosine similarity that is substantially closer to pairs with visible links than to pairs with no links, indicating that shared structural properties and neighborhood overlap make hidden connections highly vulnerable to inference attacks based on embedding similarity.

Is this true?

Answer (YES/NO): YES